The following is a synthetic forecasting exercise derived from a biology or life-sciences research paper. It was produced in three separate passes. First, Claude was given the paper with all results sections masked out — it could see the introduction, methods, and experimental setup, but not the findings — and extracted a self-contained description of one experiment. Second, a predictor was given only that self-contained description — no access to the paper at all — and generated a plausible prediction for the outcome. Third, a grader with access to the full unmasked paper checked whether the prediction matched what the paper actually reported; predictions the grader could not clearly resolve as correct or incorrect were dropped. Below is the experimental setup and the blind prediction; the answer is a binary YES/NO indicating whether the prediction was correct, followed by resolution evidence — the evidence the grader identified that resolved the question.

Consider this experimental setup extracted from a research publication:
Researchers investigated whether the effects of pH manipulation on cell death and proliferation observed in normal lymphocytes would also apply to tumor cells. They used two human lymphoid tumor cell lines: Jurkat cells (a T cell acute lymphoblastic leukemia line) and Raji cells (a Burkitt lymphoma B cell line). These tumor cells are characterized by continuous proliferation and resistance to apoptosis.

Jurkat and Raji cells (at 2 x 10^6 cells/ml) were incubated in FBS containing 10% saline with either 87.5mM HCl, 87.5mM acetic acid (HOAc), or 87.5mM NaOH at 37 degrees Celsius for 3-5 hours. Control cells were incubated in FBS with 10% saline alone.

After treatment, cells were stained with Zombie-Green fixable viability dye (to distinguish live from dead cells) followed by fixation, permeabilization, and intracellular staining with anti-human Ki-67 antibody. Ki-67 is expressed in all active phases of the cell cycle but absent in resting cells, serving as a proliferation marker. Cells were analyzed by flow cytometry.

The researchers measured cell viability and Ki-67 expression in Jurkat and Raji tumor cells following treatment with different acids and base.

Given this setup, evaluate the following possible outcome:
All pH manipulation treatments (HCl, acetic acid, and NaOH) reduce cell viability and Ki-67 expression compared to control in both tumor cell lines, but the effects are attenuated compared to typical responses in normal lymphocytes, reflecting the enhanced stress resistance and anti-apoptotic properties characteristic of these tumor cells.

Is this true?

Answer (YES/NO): NO